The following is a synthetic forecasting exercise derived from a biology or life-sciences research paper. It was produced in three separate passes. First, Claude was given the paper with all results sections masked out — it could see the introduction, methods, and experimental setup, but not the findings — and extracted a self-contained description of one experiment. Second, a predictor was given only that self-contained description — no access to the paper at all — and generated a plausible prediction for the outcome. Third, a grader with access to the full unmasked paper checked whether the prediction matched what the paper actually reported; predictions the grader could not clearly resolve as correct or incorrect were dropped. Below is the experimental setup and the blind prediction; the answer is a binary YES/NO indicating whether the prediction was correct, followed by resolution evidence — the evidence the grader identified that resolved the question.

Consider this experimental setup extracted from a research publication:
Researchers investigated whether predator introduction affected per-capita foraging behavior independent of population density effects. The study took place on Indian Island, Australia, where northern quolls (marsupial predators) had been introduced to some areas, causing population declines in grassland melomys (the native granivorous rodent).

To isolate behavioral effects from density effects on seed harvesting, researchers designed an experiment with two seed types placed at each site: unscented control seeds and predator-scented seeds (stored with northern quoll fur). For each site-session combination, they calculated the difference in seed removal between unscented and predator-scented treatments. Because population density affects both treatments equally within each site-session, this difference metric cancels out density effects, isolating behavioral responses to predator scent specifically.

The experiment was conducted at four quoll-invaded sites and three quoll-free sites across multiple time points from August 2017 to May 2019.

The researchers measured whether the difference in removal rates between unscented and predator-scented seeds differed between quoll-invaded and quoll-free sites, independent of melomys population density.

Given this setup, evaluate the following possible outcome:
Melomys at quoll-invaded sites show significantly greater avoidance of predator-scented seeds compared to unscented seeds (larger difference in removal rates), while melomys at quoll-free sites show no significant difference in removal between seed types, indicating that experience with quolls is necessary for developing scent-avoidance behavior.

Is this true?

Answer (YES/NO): NO